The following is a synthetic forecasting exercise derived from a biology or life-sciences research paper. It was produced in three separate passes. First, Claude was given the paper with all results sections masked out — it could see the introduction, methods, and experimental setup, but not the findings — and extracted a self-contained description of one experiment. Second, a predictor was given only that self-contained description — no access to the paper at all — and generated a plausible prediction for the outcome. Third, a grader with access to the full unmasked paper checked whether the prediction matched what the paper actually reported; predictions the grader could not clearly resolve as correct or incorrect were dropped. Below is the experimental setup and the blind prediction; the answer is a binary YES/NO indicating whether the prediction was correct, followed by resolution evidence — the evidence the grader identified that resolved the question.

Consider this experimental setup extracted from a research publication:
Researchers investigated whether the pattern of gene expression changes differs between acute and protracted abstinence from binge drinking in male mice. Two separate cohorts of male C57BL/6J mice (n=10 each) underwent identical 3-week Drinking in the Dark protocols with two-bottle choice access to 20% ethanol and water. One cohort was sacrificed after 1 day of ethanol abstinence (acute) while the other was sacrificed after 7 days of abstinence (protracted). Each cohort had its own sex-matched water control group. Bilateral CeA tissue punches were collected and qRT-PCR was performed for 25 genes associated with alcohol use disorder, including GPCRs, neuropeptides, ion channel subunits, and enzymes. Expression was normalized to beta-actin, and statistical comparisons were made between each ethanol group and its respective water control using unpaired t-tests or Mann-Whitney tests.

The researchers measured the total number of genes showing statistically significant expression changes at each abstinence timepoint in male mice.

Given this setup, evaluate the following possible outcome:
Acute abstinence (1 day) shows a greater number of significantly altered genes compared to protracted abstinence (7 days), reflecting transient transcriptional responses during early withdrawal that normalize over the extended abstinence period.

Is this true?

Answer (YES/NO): NO